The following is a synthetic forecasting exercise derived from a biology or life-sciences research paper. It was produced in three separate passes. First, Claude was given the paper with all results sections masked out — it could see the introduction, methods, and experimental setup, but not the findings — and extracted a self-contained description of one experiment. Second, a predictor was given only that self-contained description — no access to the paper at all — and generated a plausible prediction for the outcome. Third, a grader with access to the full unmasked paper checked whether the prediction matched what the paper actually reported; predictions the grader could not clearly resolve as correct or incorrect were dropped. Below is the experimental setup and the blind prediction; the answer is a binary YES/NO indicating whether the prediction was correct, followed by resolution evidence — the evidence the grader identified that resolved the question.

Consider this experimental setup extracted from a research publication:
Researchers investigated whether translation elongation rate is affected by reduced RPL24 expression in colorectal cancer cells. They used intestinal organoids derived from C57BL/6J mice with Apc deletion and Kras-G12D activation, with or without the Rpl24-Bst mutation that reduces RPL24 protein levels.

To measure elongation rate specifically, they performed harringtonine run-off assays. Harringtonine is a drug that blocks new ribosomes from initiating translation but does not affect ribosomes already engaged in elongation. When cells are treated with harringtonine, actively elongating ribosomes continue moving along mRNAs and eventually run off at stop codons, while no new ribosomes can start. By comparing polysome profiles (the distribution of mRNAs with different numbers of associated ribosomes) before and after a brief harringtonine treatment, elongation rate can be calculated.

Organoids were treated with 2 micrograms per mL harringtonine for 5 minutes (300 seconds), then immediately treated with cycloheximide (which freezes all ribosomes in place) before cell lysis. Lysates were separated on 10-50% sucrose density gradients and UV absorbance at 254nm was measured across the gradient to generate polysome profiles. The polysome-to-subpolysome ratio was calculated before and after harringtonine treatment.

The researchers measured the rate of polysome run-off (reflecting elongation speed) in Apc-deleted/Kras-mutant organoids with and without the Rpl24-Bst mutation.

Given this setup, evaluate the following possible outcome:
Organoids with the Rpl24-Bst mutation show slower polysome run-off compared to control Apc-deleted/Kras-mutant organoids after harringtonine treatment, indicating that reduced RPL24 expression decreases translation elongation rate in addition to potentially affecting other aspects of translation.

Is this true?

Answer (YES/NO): YES